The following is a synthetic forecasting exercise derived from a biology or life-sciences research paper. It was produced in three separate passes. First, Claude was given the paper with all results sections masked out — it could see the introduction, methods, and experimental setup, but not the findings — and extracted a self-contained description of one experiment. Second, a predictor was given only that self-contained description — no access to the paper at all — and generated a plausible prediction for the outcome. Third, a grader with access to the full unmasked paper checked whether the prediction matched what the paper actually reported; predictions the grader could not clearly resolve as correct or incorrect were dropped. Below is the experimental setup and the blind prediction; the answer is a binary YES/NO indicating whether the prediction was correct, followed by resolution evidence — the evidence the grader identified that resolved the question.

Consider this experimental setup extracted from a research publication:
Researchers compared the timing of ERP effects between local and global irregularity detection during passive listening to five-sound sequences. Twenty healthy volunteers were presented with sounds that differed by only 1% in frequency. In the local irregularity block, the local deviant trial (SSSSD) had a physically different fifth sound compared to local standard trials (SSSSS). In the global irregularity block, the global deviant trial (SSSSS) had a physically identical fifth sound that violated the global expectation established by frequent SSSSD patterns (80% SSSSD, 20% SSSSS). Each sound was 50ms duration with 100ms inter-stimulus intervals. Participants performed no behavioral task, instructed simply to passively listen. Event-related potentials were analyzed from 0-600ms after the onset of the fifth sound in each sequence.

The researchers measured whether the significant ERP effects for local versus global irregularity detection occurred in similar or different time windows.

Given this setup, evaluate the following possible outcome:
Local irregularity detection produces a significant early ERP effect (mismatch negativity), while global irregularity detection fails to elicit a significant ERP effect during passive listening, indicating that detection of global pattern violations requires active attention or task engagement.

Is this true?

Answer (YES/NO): NO